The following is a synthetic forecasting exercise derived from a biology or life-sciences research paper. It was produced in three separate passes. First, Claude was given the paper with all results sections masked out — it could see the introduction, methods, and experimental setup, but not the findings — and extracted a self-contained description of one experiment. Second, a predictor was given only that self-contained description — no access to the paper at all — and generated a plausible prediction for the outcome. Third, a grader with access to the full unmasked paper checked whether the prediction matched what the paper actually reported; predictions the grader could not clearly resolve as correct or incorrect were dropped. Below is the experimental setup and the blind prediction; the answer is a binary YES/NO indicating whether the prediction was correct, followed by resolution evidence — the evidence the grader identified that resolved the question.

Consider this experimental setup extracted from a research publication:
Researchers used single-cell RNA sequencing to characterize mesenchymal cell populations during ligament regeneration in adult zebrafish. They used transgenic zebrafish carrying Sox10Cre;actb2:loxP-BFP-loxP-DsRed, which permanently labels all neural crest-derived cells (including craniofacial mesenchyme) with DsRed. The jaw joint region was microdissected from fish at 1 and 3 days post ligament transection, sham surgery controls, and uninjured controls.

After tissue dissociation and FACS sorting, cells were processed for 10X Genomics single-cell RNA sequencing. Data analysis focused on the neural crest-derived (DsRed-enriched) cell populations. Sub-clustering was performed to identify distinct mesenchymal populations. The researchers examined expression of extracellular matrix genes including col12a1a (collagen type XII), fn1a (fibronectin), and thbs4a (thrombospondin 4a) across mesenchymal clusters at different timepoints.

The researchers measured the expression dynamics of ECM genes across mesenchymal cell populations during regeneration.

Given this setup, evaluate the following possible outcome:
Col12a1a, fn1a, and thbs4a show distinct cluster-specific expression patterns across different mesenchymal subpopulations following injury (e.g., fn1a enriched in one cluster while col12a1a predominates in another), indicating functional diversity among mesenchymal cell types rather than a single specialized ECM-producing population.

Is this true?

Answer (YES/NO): NO